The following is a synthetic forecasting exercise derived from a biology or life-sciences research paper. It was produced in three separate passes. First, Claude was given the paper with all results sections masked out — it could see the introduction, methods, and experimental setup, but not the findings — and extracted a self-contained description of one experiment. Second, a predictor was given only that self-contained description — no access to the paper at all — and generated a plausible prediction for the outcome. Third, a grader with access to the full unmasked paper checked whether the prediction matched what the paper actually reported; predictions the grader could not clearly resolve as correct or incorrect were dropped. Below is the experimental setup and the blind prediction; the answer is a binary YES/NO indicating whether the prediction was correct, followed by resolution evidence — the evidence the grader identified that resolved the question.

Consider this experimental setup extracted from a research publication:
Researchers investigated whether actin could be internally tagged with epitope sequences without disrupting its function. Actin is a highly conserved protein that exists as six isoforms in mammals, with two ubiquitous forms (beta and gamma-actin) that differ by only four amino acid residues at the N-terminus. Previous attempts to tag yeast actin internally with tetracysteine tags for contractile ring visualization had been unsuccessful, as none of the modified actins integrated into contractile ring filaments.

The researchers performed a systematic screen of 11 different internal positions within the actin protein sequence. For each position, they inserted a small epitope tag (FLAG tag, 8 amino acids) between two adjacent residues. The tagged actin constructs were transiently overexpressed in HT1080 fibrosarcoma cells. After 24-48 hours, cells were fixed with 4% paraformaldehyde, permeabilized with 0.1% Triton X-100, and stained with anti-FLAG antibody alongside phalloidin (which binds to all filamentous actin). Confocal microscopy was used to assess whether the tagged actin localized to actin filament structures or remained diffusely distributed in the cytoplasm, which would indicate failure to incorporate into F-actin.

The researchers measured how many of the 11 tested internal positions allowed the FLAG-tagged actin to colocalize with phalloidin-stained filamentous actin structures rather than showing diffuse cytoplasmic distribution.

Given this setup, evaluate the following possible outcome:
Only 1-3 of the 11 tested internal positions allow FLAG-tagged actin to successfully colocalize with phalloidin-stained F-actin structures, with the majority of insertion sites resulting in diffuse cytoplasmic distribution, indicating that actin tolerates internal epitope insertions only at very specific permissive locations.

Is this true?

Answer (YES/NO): YES